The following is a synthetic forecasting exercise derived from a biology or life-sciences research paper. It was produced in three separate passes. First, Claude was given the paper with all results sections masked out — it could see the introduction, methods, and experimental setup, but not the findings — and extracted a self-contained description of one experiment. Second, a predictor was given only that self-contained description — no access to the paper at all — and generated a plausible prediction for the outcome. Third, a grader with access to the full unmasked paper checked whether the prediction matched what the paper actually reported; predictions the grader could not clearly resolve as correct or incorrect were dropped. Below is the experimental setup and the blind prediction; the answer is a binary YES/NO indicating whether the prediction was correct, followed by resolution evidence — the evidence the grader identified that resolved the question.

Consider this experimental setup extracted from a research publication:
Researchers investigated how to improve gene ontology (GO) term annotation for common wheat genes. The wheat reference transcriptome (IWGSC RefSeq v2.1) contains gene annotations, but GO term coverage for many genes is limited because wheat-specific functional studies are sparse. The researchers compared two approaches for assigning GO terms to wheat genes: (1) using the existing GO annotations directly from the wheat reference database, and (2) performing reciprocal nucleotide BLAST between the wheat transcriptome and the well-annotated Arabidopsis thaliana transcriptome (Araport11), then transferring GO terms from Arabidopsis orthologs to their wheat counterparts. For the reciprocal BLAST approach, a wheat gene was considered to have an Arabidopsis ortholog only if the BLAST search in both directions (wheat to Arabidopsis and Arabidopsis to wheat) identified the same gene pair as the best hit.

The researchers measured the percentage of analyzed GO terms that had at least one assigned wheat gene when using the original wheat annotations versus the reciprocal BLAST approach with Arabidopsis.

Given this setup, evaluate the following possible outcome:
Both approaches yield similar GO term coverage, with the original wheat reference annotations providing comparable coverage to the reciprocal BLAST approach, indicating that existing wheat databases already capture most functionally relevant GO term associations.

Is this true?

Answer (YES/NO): NO